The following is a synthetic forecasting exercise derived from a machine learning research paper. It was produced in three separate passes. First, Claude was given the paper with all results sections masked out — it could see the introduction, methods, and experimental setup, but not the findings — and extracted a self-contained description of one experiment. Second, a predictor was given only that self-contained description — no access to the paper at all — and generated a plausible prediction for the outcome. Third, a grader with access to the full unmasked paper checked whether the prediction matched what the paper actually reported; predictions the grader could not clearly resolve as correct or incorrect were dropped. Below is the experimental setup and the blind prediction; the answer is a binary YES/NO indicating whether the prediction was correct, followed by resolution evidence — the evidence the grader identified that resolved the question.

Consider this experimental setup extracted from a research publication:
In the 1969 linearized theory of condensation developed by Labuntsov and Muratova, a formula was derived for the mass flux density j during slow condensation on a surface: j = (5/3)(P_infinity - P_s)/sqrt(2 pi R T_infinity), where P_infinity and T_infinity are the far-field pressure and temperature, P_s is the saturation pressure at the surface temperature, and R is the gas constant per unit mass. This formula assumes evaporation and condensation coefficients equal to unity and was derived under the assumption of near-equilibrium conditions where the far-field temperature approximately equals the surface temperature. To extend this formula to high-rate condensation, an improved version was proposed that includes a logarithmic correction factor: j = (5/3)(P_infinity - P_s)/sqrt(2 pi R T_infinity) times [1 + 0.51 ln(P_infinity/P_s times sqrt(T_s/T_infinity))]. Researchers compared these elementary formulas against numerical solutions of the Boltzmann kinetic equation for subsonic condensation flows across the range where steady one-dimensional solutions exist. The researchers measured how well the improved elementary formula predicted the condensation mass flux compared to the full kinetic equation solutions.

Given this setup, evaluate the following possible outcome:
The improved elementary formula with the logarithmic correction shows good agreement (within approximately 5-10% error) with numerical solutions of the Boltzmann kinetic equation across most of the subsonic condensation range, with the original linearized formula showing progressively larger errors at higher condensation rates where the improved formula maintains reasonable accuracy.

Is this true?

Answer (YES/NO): NO